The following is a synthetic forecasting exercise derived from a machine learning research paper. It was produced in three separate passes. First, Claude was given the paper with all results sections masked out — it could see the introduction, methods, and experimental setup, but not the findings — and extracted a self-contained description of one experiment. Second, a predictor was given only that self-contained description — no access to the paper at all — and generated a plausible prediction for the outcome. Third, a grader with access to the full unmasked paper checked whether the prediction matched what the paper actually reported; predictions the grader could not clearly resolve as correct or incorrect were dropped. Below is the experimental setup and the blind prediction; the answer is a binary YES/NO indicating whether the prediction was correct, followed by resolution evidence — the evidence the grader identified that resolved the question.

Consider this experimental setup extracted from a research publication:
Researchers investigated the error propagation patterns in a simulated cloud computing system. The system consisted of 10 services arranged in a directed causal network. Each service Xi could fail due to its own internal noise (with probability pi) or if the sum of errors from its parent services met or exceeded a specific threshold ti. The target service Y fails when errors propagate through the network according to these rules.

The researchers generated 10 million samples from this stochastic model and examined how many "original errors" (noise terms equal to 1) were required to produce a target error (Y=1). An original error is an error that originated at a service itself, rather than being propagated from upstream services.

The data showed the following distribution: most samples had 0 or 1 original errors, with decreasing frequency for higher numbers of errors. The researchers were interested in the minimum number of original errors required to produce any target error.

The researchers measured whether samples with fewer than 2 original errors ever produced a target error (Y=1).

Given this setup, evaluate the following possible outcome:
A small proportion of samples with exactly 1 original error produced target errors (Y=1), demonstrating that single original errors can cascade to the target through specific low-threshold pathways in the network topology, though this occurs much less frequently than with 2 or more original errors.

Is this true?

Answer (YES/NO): NO